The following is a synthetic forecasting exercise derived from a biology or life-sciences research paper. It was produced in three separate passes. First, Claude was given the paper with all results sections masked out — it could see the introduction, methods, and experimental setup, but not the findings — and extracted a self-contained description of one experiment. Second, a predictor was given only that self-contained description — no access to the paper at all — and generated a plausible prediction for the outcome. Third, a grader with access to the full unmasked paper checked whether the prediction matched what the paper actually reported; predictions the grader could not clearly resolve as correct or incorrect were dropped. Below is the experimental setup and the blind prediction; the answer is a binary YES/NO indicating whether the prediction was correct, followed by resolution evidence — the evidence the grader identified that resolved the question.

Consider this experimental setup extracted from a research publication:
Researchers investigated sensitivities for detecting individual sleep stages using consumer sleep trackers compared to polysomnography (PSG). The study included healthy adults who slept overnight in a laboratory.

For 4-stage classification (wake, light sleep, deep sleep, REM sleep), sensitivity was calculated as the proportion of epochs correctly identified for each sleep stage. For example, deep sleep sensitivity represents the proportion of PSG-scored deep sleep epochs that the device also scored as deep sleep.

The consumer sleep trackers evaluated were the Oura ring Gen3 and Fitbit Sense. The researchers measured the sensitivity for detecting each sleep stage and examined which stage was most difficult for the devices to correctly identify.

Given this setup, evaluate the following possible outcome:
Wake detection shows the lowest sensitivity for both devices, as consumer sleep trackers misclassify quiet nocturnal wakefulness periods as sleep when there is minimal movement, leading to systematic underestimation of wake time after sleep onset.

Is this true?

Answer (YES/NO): NO